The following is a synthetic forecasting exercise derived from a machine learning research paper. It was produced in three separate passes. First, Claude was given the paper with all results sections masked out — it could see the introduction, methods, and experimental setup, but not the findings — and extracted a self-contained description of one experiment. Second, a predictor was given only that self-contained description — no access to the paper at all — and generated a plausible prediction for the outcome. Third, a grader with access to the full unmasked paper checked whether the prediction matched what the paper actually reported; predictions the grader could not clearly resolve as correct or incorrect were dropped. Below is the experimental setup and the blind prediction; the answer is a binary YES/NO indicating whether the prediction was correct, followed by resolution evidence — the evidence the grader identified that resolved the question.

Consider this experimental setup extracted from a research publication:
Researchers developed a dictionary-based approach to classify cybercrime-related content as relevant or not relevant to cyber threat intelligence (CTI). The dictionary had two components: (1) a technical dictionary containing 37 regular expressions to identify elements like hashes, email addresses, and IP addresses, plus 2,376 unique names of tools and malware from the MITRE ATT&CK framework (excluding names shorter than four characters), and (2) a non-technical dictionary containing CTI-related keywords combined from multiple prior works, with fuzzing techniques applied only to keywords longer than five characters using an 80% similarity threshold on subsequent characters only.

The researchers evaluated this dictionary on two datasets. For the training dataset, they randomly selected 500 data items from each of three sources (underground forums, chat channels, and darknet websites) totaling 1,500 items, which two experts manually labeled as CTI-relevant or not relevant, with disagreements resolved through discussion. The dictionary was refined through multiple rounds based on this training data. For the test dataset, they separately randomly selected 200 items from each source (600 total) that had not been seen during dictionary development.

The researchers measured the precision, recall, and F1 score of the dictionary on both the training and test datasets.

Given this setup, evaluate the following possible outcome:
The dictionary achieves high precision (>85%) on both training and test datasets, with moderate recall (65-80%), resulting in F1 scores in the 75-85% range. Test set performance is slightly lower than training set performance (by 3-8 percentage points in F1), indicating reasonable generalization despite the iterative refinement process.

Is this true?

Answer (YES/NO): NO